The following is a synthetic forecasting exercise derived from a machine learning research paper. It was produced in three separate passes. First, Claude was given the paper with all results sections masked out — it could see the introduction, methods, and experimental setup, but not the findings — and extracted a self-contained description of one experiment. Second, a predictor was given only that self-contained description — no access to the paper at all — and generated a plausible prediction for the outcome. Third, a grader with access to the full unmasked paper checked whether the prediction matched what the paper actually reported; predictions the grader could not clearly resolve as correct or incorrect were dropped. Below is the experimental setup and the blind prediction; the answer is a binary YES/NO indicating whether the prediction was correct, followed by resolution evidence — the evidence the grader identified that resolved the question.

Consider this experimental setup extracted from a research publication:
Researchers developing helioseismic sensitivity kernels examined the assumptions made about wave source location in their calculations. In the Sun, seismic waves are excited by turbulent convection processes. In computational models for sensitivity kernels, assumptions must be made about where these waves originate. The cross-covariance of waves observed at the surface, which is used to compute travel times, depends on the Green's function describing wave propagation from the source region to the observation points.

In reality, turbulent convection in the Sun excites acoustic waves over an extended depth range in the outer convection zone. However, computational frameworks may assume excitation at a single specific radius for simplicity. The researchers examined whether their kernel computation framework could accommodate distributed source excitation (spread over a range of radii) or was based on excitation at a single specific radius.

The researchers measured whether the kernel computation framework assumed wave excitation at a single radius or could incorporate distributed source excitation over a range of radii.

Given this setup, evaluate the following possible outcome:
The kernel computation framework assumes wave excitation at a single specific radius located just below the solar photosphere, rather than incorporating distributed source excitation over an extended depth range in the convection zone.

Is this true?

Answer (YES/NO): NO